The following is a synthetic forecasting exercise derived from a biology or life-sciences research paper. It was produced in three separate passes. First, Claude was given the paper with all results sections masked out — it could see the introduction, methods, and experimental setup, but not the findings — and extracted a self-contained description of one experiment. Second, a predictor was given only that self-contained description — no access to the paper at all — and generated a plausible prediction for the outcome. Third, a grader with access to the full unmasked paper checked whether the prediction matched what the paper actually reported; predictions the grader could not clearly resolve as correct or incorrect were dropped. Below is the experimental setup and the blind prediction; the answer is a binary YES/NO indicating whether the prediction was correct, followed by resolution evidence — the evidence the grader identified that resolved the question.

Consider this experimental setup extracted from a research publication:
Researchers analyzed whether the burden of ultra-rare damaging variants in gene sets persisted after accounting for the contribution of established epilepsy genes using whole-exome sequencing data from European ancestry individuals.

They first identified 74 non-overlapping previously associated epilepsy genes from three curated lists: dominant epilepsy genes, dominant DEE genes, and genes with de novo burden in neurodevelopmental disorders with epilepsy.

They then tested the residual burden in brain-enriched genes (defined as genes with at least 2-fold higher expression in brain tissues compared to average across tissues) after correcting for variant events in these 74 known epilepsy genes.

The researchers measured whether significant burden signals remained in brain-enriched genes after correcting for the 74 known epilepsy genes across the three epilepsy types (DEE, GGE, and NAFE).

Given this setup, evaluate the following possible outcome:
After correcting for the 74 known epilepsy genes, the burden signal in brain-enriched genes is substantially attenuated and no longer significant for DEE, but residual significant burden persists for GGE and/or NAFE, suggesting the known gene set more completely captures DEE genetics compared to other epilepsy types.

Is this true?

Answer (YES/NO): NO